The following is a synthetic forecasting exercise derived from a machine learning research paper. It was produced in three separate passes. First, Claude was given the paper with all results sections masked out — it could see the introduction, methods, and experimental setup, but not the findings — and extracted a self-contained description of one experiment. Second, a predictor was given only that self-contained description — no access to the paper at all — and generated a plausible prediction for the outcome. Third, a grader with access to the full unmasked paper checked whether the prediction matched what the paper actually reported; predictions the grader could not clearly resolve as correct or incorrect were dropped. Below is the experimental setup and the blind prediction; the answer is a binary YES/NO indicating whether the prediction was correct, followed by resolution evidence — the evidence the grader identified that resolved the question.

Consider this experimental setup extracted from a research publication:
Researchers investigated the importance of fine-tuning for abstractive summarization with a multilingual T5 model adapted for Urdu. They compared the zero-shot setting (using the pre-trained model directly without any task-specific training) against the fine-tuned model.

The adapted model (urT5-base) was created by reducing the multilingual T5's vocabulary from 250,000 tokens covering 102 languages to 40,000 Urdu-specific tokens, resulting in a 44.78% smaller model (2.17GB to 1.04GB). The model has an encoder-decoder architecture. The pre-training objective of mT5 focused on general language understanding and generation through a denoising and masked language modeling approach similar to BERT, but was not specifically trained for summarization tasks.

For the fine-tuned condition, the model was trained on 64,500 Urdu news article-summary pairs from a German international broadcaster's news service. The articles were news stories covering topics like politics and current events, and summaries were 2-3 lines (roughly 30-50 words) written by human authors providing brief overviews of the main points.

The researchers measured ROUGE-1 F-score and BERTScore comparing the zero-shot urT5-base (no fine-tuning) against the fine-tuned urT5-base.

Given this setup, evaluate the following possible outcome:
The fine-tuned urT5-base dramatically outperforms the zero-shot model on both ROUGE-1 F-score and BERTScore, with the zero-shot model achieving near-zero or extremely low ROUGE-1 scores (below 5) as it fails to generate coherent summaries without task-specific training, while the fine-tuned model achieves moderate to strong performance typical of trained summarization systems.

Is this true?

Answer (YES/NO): NO